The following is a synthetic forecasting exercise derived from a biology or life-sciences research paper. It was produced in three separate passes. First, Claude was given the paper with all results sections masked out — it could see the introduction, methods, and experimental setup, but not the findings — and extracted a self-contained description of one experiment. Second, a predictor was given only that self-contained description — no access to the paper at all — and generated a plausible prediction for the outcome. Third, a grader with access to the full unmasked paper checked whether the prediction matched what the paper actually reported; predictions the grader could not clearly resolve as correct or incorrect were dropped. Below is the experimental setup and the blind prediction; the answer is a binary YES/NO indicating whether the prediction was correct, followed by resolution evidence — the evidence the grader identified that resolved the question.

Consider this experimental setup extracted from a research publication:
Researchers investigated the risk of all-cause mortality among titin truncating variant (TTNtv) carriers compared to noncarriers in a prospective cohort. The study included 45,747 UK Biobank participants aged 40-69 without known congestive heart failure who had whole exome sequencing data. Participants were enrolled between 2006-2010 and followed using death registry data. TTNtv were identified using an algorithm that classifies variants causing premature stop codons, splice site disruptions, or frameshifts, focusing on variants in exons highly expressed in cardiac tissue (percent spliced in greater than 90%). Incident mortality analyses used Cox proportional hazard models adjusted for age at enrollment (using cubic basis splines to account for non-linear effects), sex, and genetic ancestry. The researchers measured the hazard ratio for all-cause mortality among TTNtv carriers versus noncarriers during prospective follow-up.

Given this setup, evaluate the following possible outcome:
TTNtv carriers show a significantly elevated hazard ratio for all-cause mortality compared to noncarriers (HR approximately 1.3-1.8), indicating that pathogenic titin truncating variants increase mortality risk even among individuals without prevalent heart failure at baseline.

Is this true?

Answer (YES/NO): NO